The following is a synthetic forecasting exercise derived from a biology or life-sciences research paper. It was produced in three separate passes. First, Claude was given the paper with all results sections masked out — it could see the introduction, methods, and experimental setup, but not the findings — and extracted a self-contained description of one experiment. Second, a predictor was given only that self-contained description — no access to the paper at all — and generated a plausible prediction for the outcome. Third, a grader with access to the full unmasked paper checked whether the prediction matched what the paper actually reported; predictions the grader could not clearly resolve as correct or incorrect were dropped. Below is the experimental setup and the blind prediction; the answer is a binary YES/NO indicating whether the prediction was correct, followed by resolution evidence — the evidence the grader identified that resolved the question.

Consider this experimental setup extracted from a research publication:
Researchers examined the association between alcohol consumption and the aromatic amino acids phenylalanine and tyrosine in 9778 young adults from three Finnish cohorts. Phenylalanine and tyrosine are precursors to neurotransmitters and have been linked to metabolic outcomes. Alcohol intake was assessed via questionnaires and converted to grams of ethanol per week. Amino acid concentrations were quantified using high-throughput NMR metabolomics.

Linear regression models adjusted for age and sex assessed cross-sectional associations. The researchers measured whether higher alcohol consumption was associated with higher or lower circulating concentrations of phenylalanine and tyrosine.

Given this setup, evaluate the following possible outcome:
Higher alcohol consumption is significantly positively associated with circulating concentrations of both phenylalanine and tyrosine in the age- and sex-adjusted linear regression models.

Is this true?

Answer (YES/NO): NO